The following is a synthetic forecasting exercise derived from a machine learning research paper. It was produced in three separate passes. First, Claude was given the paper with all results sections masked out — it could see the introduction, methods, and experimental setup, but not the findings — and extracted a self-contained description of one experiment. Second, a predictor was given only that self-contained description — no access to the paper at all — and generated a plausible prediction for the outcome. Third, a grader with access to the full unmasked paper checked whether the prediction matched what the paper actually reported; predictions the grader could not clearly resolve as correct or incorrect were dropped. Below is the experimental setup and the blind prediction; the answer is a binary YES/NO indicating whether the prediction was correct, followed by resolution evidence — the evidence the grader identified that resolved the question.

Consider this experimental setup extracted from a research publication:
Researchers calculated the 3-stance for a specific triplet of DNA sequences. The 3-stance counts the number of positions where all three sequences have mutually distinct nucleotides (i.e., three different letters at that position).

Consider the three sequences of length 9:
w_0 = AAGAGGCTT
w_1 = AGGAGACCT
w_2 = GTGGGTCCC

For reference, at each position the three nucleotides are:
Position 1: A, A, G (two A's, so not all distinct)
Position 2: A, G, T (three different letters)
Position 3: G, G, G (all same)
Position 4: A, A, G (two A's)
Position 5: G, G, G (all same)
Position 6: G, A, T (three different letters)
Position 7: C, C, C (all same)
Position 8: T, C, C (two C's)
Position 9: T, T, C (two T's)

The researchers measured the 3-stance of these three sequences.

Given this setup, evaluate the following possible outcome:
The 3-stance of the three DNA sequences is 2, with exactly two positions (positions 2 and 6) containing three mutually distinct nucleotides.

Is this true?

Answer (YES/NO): YES